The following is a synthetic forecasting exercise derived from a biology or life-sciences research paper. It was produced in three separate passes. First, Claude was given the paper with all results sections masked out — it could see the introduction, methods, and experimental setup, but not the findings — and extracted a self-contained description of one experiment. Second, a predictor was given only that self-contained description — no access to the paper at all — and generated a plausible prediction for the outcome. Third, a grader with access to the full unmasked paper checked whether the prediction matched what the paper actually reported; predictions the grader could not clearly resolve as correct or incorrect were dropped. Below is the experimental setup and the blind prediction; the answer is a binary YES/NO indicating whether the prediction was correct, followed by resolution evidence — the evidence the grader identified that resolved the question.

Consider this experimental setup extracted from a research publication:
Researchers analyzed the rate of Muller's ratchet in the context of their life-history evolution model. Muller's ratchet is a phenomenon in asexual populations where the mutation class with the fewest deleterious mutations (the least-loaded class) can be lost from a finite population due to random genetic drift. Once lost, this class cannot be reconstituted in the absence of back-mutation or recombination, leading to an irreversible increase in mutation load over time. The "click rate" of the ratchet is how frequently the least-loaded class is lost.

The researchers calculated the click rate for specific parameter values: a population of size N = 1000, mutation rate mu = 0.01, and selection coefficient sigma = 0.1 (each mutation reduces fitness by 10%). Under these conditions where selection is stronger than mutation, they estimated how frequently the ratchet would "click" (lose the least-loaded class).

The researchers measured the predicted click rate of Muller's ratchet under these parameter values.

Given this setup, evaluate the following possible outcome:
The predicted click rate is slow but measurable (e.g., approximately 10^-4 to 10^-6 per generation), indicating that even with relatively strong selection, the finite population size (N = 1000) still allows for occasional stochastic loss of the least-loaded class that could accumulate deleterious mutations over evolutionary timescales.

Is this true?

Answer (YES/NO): NO